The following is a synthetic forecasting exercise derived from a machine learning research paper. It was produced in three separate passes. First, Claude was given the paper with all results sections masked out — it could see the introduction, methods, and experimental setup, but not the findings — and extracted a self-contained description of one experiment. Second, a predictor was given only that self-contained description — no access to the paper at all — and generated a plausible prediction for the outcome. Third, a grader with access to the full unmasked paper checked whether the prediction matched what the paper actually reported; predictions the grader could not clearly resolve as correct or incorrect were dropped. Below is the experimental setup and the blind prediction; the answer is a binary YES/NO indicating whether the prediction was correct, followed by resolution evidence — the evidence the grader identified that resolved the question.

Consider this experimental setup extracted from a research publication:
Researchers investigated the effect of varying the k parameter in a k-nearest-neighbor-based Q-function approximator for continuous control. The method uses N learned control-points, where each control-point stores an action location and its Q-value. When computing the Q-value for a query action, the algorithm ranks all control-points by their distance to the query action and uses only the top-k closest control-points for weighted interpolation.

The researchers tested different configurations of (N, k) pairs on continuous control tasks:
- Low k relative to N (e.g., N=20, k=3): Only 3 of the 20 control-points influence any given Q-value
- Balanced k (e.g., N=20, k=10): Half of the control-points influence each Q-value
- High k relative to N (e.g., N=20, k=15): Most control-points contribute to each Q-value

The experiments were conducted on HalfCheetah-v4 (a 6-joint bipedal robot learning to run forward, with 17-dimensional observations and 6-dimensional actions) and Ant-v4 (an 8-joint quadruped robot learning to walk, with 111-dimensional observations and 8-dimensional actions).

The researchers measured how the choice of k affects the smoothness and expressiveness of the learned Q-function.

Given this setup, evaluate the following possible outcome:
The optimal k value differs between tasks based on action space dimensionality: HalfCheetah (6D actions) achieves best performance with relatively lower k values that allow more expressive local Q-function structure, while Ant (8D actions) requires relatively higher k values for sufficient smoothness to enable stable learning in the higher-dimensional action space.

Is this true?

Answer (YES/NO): NO